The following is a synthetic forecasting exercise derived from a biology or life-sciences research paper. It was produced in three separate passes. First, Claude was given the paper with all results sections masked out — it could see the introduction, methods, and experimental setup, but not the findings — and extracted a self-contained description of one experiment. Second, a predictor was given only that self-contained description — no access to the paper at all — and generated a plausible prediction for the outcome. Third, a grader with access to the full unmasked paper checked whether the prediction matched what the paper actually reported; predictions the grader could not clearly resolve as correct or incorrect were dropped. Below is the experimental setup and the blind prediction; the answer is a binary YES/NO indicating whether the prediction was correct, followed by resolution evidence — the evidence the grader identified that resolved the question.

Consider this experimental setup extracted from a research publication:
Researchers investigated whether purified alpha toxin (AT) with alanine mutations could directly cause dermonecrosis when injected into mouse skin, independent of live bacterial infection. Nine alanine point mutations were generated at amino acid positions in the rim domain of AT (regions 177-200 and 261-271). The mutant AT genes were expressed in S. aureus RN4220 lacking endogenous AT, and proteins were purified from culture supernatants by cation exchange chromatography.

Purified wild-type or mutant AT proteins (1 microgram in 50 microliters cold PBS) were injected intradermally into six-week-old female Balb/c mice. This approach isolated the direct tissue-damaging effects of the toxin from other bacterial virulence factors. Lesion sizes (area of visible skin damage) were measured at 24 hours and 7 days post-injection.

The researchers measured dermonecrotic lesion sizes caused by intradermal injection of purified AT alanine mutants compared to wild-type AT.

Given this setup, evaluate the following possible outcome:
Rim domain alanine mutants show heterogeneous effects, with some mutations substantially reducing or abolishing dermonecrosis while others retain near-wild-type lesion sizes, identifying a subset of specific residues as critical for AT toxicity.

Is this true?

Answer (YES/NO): YES